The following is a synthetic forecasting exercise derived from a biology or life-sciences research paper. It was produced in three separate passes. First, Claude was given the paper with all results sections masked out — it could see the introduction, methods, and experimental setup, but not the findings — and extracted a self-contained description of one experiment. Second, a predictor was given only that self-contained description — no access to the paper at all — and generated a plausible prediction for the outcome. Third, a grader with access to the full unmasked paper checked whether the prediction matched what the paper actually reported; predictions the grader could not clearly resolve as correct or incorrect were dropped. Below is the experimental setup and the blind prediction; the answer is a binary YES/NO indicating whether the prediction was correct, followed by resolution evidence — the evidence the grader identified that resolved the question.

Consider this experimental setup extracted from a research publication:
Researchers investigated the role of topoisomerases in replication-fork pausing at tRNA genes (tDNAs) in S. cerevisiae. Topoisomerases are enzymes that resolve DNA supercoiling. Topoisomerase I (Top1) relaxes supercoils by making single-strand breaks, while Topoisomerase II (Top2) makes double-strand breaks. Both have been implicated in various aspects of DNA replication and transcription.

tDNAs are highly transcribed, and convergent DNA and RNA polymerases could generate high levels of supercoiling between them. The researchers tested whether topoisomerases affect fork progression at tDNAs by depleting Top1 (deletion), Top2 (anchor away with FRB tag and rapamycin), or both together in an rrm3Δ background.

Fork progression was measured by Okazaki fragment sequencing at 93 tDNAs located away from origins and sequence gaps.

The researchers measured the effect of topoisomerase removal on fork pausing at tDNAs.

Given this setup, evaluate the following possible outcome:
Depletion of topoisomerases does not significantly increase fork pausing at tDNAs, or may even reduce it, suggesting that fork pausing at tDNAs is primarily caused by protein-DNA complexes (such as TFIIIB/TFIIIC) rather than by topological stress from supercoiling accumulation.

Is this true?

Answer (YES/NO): YES